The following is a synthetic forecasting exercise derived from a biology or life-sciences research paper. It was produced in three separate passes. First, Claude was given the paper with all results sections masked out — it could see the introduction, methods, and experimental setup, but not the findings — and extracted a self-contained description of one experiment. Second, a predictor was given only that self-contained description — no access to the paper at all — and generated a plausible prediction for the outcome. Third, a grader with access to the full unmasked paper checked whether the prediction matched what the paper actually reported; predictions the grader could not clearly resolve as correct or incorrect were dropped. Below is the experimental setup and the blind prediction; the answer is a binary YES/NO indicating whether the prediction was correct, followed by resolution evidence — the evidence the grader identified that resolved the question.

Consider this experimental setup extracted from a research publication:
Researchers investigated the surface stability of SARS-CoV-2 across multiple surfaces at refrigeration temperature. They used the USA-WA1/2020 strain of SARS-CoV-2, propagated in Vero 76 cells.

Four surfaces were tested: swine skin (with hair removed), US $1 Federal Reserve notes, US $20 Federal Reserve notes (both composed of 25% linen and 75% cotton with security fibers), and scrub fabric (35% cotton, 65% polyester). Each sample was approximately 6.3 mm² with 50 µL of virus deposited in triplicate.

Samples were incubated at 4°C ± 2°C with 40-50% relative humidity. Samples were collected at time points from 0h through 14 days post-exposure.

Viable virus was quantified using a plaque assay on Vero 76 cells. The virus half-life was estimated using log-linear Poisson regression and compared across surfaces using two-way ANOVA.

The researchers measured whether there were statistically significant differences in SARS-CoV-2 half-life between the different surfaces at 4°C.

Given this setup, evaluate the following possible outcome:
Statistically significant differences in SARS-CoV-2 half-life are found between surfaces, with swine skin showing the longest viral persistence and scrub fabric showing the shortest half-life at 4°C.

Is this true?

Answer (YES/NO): NO